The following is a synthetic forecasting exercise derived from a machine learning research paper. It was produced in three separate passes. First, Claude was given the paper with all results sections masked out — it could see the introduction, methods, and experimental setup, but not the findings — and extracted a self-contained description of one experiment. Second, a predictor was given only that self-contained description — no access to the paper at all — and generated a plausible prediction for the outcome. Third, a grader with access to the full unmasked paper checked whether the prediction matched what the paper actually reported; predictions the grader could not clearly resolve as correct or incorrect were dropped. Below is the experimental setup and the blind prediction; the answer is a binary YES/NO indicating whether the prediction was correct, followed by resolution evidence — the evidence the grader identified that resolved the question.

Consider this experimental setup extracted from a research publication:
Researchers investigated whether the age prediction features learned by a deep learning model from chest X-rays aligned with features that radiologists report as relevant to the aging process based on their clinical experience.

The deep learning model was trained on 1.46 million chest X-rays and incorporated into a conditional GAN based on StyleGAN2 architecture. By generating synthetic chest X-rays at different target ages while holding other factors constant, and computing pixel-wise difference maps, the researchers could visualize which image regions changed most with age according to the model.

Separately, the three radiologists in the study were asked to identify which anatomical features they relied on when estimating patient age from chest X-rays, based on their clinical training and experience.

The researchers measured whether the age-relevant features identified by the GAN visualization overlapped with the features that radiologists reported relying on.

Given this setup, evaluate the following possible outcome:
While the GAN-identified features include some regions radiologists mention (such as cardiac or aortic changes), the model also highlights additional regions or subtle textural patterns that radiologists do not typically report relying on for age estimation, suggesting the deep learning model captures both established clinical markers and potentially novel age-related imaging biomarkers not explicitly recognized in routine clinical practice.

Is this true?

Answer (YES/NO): NO